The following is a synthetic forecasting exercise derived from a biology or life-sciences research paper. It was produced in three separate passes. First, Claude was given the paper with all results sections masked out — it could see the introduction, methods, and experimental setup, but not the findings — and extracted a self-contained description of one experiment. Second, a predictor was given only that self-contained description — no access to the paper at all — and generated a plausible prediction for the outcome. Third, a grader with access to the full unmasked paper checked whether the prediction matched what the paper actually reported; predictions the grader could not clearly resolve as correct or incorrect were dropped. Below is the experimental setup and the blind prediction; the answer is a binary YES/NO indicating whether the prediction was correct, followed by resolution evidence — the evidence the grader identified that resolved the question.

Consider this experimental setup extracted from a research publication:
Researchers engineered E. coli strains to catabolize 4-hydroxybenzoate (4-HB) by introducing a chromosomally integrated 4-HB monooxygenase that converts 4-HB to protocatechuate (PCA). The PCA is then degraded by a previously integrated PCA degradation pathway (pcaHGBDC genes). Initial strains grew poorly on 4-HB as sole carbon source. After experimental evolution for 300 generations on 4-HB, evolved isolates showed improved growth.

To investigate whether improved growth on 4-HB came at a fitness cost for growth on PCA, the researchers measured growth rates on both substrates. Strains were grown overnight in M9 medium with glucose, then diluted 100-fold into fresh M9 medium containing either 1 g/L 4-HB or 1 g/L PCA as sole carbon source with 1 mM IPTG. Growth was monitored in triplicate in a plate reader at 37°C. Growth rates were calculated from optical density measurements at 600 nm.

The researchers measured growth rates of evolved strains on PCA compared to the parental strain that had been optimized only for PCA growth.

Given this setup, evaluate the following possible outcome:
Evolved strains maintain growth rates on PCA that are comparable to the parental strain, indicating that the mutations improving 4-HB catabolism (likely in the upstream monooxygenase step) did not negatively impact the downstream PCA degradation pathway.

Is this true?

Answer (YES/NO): NO